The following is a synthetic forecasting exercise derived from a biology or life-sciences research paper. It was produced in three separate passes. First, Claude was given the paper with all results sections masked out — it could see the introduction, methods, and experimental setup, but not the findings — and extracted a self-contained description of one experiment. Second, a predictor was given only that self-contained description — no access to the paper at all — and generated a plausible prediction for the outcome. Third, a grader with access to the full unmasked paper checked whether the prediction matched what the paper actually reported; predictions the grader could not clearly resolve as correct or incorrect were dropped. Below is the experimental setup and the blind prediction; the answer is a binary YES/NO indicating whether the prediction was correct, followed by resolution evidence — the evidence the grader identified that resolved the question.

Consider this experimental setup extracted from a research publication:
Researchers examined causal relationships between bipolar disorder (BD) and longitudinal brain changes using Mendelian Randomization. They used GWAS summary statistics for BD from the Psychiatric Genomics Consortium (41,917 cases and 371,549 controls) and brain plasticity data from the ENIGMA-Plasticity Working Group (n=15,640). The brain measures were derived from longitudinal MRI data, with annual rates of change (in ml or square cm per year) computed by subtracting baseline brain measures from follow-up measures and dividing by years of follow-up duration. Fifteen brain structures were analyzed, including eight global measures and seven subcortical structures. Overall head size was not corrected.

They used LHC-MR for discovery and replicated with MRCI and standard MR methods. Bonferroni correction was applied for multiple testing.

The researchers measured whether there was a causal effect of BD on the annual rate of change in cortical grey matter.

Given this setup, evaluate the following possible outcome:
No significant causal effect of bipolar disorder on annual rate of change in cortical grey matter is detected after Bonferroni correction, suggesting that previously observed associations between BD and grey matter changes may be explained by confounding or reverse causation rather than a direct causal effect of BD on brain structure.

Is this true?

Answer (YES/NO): NO